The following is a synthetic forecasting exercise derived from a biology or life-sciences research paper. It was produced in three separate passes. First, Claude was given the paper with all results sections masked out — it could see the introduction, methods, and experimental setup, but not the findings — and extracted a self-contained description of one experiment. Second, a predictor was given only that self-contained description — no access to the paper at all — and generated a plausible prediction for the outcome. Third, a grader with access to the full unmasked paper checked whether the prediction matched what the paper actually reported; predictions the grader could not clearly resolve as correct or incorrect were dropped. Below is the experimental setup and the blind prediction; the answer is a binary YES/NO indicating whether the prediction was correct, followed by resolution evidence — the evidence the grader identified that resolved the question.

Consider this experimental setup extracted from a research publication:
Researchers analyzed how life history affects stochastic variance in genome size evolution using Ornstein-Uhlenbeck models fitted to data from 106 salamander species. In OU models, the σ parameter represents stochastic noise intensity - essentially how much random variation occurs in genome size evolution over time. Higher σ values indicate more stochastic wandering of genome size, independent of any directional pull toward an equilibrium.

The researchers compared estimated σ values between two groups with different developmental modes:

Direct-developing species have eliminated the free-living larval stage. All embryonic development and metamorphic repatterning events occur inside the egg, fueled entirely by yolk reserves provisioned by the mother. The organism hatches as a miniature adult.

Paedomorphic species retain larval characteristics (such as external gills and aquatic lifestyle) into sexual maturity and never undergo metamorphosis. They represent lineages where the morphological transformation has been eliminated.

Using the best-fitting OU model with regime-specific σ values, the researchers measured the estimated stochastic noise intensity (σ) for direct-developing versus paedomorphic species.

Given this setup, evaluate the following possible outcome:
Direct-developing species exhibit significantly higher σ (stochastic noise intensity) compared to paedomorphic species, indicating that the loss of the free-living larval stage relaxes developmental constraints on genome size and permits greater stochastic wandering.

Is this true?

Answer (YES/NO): NO